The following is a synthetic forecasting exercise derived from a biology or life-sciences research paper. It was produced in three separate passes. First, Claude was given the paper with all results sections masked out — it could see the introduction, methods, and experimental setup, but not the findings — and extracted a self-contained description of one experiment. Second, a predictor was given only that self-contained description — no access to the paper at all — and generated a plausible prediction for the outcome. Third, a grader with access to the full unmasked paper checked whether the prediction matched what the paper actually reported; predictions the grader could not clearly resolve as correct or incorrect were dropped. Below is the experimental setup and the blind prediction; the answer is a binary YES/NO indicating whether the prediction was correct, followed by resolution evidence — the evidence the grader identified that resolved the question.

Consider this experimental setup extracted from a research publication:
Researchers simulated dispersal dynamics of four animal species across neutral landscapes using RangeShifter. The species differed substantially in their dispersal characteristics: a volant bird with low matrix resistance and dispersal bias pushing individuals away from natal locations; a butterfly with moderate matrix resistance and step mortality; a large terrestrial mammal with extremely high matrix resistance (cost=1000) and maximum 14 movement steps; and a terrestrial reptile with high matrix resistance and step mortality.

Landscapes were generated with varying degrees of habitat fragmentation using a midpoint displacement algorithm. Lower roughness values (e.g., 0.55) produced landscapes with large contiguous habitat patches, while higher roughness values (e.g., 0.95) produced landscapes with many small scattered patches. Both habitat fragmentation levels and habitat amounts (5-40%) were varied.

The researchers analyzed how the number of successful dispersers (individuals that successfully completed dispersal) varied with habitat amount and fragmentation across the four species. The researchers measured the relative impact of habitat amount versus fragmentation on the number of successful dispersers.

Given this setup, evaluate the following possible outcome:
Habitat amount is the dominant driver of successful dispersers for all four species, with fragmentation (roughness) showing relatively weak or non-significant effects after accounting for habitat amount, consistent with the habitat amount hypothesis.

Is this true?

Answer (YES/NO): YES